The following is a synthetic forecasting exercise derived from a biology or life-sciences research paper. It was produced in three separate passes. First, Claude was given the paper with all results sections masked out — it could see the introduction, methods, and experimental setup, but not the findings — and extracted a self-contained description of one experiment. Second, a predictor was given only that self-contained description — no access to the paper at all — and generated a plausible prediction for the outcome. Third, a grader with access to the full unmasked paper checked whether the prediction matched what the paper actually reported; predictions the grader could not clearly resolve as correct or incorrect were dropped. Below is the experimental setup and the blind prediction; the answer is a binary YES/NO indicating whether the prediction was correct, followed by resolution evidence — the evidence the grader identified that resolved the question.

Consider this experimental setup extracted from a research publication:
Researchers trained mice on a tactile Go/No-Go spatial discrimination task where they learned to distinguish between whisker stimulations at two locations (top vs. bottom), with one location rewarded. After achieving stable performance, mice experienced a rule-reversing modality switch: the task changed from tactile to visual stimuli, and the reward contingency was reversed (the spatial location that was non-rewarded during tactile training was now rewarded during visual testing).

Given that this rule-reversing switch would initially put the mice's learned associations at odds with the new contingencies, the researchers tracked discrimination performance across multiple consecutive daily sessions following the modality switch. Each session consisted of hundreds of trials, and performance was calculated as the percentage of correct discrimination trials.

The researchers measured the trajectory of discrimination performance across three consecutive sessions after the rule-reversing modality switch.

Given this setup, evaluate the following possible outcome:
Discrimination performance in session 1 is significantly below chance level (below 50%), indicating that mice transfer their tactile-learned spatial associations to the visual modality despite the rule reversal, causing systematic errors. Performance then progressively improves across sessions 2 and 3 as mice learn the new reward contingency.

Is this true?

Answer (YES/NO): NO